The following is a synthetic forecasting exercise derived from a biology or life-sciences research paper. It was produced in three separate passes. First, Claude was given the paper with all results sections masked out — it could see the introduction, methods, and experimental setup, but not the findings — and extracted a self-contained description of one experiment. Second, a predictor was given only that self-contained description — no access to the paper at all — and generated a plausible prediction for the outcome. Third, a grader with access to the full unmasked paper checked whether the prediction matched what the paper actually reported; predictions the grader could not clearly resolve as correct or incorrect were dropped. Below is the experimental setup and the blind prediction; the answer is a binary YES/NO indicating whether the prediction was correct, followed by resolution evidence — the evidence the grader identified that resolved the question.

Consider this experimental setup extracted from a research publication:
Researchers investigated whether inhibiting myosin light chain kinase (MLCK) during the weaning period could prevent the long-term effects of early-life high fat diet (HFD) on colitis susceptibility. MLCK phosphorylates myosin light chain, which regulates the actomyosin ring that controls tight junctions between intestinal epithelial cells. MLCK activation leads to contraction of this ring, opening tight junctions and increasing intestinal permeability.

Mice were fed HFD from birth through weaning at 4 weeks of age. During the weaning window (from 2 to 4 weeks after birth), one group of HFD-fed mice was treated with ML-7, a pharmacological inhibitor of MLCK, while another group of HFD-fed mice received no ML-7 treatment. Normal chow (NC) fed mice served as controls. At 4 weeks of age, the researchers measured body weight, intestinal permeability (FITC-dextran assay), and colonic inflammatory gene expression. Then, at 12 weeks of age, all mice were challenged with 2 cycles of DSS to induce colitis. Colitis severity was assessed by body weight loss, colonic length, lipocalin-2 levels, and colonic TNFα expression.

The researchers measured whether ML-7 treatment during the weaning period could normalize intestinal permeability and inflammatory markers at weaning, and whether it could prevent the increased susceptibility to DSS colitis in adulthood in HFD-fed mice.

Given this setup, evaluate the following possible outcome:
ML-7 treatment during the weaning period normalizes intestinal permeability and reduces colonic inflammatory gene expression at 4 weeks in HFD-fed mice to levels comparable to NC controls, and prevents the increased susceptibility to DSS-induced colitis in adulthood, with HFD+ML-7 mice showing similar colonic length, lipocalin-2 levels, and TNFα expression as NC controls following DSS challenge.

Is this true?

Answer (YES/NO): YES